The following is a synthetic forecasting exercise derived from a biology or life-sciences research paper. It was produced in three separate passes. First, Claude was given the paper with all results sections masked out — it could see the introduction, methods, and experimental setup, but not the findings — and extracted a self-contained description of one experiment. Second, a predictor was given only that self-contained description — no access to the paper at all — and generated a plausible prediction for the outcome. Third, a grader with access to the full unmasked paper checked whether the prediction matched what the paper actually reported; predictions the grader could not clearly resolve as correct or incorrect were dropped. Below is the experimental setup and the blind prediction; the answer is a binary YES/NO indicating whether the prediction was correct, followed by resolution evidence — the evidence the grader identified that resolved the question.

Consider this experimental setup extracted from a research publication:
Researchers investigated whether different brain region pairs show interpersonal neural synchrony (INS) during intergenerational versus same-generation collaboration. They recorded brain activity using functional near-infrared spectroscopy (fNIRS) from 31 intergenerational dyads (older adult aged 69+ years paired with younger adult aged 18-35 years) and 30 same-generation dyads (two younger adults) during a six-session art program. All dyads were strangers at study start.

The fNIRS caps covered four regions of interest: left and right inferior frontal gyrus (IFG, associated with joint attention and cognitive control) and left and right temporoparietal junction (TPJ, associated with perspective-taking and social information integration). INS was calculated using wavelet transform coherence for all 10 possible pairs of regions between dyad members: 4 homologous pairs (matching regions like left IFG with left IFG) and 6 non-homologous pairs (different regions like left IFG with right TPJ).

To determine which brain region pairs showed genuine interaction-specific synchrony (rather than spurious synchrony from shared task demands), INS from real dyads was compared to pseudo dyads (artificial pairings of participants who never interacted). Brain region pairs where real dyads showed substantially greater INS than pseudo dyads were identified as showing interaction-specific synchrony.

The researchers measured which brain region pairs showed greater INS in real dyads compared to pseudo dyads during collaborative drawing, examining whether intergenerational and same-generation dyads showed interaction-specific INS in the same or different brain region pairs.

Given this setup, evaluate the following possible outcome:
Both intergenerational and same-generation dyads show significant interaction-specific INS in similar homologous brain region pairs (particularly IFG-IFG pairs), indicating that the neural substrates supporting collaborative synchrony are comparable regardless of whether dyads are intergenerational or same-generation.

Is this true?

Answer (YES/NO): NO